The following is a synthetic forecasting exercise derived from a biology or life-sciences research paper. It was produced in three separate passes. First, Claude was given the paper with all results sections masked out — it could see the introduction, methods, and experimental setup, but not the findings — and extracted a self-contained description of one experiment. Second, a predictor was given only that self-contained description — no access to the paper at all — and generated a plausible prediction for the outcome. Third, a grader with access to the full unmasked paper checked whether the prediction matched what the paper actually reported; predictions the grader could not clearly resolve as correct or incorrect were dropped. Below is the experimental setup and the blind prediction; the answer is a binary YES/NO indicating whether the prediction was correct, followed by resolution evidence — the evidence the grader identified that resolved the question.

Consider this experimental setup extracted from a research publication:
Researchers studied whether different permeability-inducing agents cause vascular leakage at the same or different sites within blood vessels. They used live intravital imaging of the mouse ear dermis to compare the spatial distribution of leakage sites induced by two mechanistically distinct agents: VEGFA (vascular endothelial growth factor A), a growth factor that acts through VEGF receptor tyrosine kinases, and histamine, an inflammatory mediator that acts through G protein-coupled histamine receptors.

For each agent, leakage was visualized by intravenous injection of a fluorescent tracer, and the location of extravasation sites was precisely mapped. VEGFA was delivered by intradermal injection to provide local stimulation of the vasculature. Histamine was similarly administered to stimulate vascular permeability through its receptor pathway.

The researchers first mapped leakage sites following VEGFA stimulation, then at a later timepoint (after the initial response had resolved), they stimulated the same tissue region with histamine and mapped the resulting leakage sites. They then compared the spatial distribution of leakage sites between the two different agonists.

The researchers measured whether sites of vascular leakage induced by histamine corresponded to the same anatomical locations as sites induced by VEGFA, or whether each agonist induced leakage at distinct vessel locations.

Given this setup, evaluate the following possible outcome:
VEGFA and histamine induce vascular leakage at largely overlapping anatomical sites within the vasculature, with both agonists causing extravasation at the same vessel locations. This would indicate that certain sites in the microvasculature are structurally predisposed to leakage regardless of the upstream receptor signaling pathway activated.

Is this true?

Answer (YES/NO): YES